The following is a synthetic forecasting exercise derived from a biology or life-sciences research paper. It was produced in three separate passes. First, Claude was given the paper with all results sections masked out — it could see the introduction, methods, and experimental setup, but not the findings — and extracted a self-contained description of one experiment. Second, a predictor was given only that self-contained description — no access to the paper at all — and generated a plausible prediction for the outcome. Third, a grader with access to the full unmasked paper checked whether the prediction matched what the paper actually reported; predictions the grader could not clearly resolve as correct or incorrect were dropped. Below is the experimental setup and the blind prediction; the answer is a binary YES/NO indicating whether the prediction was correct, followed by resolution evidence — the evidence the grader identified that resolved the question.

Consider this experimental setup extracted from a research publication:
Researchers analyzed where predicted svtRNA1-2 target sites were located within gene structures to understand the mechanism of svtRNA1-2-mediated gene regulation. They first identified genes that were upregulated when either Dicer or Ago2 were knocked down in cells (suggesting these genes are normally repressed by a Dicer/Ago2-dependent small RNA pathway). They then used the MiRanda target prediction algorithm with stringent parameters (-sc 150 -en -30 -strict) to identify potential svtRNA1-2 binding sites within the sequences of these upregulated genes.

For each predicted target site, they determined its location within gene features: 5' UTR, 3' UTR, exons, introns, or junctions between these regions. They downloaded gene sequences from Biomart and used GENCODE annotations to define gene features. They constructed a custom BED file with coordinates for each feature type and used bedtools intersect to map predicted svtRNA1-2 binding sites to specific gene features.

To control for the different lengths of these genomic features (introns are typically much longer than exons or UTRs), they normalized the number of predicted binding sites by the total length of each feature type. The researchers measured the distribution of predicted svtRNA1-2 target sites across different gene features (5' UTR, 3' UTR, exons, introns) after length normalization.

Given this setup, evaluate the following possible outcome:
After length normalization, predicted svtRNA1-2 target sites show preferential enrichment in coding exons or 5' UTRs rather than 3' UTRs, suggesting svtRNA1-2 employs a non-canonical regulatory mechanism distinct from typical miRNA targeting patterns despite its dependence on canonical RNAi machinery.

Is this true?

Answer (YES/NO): NO